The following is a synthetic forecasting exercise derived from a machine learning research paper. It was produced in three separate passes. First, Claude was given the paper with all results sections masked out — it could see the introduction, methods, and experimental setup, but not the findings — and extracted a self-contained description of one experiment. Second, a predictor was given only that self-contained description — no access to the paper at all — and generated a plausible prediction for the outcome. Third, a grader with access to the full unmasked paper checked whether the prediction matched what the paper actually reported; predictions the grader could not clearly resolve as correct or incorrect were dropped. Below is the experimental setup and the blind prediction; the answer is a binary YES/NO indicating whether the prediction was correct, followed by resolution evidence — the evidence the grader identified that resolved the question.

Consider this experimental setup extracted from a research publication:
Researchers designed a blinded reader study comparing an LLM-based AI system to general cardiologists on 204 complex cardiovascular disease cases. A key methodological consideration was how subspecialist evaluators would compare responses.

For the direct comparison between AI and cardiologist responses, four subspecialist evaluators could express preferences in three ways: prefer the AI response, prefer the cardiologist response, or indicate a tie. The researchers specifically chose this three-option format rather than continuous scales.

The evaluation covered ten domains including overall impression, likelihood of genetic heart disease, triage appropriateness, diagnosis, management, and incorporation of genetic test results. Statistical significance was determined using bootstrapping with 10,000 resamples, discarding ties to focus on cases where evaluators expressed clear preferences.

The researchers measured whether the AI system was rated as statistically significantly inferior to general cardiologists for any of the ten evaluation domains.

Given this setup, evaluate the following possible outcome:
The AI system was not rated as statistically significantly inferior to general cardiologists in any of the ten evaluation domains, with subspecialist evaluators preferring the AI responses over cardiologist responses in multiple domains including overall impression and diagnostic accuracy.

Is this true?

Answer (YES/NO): NO